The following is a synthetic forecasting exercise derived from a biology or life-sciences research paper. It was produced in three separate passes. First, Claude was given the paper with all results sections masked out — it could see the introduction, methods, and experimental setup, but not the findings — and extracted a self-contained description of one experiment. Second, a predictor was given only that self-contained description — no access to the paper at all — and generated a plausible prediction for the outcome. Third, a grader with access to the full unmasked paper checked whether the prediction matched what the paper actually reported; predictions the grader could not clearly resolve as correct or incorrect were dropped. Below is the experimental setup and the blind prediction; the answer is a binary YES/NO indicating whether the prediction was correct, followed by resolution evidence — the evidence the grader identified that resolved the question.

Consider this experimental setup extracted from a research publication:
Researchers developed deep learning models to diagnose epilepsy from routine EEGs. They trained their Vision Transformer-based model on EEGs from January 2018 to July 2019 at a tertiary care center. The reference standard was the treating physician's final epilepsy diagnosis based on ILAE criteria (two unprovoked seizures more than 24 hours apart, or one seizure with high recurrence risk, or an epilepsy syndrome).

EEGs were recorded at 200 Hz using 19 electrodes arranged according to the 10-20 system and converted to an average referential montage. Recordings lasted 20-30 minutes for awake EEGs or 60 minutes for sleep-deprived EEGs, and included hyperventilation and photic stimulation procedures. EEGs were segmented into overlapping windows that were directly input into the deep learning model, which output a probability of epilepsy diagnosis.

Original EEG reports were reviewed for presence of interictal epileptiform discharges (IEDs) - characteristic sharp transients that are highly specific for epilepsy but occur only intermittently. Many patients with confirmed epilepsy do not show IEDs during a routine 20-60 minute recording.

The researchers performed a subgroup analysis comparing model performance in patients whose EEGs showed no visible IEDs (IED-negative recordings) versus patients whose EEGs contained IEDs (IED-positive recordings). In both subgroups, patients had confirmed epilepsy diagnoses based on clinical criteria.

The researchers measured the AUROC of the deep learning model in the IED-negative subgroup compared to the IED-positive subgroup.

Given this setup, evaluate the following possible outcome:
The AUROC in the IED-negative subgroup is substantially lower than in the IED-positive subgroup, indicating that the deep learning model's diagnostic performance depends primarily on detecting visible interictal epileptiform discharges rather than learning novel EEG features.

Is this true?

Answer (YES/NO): NO